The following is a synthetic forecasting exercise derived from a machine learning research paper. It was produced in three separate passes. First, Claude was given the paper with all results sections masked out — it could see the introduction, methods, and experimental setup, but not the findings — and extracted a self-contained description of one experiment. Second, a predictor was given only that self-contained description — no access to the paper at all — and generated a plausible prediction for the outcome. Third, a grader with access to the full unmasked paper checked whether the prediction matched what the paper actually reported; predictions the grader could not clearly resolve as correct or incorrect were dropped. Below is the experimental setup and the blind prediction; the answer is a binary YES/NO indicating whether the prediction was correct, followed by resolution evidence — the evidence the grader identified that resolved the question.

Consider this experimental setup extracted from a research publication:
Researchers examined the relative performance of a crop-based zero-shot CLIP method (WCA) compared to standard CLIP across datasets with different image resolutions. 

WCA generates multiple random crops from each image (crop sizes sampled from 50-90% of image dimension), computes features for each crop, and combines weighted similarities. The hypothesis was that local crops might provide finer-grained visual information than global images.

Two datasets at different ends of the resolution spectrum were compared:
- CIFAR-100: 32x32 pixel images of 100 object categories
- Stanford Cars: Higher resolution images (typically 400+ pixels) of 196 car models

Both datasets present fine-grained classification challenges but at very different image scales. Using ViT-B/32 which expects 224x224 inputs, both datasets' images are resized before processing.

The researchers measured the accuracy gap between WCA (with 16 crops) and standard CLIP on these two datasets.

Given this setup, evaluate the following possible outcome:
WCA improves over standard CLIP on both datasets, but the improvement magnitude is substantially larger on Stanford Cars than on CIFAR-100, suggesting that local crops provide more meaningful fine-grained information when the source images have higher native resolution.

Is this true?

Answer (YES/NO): NO